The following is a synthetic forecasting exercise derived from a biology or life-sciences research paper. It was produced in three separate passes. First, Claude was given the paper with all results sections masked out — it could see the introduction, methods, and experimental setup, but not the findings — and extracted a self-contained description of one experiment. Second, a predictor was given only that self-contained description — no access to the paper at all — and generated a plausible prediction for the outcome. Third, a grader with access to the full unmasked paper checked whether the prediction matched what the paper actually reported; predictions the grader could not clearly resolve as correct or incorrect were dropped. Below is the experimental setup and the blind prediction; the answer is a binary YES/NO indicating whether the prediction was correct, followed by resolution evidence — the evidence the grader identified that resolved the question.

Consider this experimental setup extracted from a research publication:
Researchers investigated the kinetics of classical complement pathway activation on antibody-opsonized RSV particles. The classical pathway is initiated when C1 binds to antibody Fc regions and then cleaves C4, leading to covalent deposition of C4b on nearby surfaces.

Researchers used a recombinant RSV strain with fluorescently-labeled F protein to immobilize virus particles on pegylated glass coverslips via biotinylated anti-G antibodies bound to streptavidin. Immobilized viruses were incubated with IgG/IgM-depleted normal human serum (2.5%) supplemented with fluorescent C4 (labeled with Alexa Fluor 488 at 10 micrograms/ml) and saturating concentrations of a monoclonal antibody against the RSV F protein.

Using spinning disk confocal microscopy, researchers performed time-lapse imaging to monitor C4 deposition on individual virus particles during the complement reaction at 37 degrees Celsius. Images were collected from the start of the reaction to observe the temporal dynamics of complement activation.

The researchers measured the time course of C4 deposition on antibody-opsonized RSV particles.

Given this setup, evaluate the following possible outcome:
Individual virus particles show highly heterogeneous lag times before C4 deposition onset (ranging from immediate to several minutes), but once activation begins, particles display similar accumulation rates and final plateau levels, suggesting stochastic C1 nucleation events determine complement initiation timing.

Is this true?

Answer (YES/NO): NO